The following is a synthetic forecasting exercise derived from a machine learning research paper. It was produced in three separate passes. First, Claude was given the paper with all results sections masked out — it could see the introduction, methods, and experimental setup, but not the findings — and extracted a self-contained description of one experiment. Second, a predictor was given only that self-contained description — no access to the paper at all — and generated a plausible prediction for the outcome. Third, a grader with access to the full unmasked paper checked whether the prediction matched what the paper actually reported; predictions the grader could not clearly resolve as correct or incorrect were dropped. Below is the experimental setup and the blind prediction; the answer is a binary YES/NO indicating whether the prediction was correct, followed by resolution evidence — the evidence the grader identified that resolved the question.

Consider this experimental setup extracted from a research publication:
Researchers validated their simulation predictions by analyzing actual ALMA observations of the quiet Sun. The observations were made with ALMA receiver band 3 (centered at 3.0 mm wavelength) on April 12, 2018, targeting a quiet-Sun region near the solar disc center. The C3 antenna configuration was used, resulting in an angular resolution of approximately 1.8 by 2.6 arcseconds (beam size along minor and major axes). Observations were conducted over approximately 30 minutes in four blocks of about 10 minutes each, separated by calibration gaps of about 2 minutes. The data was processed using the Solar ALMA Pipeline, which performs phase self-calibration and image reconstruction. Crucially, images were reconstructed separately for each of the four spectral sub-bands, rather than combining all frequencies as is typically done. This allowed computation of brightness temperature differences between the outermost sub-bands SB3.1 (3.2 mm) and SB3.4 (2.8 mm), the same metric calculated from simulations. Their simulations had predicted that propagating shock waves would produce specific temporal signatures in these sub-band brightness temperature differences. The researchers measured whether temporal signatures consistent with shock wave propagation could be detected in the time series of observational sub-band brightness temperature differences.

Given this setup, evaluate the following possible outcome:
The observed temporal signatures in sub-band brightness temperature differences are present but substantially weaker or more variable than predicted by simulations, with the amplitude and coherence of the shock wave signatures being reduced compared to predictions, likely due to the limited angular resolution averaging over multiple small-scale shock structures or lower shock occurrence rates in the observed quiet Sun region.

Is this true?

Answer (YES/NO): NO